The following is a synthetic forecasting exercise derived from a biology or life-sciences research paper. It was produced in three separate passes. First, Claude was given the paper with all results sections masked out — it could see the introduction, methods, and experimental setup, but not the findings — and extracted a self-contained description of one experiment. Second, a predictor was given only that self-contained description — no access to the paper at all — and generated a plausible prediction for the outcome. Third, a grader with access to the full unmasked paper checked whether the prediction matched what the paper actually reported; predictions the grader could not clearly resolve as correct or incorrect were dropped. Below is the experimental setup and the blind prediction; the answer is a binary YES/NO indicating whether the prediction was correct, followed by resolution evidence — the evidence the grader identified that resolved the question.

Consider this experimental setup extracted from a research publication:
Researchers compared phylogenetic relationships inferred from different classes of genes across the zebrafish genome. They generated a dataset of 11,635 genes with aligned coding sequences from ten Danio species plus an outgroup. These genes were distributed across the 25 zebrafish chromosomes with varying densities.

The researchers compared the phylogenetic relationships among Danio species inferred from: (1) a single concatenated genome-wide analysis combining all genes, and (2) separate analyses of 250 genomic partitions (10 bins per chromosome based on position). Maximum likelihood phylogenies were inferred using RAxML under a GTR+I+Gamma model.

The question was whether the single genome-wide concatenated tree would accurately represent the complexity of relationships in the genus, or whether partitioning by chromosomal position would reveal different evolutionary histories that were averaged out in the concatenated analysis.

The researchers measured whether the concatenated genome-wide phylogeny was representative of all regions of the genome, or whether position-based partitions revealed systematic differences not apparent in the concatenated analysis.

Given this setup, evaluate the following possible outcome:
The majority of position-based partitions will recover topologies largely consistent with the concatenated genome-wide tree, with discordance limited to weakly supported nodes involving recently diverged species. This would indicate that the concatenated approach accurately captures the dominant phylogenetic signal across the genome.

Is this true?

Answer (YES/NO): NO